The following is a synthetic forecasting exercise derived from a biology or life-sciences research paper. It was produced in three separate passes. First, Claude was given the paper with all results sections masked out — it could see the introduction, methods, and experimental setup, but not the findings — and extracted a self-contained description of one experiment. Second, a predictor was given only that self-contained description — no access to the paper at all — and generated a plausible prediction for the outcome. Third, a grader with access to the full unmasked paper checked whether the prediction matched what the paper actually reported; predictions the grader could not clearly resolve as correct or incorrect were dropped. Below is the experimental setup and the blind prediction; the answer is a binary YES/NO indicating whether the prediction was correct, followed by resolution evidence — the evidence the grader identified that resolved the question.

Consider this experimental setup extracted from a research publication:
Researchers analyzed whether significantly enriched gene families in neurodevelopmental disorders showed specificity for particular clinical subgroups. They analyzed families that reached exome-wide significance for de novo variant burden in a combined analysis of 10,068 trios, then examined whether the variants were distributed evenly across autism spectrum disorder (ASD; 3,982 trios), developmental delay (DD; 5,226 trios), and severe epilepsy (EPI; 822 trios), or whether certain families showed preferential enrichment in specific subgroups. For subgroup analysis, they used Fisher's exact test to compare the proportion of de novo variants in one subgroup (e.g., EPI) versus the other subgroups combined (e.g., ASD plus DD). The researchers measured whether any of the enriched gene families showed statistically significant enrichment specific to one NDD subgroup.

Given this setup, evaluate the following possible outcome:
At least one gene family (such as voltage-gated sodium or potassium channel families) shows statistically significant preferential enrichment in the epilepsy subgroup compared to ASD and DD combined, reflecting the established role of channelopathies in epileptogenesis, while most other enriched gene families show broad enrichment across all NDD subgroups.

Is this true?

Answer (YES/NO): YES